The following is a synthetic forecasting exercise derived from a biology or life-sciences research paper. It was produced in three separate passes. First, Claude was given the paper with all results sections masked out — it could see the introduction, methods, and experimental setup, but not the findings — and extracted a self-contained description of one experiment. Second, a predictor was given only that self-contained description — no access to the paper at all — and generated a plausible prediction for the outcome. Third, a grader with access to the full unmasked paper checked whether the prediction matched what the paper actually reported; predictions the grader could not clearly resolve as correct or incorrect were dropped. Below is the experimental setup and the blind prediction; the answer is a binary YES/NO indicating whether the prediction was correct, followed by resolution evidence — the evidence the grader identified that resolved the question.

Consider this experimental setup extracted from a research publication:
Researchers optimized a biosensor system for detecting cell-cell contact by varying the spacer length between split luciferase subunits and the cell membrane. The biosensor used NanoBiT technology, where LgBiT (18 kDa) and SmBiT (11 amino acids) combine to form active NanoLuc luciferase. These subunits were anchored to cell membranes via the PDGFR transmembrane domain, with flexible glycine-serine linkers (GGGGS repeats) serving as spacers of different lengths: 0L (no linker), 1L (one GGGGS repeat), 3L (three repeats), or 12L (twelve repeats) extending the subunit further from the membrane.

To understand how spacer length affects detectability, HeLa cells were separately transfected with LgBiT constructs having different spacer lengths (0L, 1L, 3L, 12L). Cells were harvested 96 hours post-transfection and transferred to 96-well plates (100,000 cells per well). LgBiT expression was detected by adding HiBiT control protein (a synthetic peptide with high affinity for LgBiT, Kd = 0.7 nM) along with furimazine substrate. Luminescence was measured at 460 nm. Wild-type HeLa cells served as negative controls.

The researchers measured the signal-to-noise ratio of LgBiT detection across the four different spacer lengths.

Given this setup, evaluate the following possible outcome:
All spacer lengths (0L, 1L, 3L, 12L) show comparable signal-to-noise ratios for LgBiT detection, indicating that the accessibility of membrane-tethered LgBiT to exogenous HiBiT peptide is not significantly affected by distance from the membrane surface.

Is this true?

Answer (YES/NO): NO